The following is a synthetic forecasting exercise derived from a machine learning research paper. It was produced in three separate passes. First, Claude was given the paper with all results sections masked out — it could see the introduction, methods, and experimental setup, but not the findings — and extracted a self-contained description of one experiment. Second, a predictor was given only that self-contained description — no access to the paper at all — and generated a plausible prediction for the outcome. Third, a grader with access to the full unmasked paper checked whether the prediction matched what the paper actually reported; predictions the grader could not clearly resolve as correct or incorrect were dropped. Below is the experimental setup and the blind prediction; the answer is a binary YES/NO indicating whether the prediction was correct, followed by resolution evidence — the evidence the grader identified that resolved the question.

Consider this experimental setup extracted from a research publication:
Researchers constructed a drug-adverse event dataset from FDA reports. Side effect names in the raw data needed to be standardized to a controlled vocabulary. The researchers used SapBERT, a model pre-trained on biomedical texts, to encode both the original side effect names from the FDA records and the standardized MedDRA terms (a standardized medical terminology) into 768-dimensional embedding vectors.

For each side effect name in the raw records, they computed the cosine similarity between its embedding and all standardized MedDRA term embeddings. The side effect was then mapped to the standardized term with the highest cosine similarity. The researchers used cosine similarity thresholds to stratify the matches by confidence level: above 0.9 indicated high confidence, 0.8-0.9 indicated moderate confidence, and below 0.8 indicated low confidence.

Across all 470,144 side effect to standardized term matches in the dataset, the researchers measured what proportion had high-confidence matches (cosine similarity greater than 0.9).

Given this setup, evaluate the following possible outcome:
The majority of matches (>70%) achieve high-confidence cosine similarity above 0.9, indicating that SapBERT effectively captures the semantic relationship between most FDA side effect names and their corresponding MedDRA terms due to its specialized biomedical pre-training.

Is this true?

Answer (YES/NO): YES